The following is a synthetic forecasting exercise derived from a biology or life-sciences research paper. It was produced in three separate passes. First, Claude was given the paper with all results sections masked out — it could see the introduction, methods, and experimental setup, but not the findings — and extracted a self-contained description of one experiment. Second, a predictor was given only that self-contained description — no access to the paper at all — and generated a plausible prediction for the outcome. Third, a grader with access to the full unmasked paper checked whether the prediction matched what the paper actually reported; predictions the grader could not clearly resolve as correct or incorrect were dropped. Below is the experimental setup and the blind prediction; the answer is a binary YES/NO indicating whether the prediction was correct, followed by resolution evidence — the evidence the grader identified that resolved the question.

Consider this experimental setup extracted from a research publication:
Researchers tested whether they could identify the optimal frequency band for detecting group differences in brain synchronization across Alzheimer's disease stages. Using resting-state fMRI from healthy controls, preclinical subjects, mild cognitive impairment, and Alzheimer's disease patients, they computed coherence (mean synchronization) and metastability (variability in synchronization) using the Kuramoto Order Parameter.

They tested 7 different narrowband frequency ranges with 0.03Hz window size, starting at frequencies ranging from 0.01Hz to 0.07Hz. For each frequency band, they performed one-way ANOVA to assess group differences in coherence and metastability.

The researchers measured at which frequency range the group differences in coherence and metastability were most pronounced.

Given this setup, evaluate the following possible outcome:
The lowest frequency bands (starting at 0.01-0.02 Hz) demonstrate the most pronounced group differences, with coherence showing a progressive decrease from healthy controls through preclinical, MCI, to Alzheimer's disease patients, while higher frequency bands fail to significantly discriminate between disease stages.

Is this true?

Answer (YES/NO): NO